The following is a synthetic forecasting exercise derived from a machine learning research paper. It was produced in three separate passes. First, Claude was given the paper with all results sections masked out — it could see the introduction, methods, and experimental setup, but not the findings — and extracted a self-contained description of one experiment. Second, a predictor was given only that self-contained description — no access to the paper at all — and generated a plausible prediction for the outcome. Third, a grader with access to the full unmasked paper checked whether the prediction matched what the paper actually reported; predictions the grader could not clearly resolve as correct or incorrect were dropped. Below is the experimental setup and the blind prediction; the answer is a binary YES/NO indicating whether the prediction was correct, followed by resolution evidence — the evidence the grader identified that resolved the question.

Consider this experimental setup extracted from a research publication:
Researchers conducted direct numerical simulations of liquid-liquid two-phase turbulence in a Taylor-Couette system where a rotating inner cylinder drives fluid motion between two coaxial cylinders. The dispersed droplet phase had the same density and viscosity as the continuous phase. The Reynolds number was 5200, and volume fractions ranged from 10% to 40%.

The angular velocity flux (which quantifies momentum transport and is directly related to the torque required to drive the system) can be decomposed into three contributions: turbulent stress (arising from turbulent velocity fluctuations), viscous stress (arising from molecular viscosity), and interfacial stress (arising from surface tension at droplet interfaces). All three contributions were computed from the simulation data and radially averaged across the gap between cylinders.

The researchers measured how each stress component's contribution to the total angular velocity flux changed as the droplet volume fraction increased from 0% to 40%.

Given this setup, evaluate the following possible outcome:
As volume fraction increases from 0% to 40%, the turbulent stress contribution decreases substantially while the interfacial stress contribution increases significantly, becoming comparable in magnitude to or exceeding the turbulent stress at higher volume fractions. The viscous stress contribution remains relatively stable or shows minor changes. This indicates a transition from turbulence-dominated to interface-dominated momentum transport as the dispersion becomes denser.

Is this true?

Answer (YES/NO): NO